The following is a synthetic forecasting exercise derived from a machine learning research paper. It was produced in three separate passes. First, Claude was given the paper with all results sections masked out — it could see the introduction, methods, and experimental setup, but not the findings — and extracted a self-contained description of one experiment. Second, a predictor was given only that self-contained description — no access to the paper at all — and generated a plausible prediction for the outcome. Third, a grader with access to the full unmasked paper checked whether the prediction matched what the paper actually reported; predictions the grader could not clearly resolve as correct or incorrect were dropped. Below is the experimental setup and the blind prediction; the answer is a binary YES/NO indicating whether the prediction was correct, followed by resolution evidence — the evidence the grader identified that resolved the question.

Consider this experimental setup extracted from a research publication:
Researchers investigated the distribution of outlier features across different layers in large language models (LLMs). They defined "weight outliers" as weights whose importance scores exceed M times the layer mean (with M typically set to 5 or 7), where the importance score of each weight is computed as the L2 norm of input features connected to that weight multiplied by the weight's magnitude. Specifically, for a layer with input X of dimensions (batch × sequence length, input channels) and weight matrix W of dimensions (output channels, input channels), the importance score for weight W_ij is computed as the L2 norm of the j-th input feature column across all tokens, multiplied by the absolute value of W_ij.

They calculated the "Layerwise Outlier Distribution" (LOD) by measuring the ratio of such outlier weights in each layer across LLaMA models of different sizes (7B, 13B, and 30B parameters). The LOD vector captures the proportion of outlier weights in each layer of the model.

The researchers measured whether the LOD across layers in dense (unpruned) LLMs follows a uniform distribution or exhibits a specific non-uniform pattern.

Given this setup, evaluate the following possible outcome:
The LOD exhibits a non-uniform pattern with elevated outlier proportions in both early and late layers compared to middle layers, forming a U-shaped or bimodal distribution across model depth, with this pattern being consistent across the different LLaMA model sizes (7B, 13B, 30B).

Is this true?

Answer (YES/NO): YES